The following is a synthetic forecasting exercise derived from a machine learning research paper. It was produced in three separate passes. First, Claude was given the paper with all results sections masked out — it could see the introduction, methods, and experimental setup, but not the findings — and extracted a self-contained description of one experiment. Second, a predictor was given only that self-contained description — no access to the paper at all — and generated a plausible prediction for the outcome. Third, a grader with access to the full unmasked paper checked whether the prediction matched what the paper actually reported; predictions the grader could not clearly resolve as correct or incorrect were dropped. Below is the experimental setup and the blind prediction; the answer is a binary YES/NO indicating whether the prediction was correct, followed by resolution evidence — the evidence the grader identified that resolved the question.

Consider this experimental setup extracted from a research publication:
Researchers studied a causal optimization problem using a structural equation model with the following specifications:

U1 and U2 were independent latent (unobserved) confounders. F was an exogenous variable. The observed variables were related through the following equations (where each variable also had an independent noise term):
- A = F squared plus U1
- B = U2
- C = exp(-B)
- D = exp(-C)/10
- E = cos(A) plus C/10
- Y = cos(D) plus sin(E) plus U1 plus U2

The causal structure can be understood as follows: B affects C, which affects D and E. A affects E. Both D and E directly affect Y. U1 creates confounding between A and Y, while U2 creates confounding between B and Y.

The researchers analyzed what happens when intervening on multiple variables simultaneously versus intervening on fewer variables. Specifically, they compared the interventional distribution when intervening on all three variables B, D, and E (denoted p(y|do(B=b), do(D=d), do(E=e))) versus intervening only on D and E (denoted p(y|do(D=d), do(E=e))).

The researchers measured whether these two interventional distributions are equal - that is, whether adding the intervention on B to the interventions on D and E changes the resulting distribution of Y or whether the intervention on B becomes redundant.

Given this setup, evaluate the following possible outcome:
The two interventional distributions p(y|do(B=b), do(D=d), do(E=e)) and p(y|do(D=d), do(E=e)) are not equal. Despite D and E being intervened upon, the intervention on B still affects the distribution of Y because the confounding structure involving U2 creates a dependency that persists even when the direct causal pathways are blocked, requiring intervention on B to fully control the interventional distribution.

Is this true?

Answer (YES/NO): NO